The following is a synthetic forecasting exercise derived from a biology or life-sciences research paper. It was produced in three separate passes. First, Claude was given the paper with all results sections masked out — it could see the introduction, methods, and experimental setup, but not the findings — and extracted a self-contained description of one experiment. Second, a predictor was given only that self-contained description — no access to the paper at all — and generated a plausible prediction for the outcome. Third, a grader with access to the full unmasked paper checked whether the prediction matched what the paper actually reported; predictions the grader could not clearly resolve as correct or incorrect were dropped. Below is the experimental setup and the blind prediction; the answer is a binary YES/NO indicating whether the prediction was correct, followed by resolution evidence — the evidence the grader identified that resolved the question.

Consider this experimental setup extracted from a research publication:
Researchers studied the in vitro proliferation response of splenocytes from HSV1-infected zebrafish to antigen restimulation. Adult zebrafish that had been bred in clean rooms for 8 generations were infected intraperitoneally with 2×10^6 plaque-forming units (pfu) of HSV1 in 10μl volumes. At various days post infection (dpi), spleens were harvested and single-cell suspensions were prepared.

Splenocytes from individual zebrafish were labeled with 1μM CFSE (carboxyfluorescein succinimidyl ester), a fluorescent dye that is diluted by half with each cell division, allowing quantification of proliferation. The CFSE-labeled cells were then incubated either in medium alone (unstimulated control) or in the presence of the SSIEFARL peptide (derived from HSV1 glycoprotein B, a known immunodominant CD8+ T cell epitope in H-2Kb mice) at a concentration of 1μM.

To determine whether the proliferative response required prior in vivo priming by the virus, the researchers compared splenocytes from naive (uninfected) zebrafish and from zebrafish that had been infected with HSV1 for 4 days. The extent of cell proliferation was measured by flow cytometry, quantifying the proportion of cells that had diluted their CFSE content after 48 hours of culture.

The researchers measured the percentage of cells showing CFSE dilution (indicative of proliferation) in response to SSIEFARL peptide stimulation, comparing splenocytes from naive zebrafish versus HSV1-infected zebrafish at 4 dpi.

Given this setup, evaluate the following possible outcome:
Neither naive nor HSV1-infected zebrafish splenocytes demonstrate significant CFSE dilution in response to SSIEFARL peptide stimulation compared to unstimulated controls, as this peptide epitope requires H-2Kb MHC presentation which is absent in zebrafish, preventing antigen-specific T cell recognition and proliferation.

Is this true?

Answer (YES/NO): NO